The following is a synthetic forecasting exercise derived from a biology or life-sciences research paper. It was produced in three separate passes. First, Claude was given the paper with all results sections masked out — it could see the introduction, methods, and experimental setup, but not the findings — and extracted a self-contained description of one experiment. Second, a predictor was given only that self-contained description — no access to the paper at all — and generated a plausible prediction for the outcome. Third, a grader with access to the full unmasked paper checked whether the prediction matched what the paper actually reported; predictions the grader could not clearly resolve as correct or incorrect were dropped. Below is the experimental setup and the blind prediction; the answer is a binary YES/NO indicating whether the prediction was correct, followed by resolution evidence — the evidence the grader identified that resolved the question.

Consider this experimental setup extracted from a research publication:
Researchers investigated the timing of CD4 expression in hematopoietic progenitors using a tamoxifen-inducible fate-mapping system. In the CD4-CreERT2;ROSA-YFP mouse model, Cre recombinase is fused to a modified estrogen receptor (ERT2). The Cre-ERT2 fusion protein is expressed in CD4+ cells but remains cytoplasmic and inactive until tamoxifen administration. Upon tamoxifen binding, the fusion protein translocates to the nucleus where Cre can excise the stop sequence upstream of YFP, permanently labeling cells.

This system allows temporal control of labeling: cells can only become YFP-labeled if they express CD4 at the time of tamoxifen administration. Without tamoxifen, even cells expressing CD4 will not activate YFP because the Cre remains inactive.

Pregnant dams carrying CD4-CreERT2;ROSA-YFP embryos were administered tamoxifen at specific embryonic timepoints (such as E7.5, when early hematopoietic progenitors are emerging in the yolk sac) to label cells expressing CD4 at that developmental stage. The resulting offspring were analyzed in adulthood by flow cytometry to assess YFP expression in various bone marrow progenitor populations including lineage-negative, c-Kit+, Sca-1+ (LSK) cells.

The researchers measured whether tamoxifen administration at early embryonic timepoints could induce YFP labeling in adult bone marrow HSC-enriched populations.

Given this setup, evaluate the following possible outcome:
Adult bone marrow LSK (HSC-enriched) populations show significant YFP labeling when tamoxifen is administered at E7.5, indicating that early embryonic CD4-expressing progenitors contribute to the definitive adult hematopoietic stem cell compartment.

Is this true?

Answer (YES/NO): NO